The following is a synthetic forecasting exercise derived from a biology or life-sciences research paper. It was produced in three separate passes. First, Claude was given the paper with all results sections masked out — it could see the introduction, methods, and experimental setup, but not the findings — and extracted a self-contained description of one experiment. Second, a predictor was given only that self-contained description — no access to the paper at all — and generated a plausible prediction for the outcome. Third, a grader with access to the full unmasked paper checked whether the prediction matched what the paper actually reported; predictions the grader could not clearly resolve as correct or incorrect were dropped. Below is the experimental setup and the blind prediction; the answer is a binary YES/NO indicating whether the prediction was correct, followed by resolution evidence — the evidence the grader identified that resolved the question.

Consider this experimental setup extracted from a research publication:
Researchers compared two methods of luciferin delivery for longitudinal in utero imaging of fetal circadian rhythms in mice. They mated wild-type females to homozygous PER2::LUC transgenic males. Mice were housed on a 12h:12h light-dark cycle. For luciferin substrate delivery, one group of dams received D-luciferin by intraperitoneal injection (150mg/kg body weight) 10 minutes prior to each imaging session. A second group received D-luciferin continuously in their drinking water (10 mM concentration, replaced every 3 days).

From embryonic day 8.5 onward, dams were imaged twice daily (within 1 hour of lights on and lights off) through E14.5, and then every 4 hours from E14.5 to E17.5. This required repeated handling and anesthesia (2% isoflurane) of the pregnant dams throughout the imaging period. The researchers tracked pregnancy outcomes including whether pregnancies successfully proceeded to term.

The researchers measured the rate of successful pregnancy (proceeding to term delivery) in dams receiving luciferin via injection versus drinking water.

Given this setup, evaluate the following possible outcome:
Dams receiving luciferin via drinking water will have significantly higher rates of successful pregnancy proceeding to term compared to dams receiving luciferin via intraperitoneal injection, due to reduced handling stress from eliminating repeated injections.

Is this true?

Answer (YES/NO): YES